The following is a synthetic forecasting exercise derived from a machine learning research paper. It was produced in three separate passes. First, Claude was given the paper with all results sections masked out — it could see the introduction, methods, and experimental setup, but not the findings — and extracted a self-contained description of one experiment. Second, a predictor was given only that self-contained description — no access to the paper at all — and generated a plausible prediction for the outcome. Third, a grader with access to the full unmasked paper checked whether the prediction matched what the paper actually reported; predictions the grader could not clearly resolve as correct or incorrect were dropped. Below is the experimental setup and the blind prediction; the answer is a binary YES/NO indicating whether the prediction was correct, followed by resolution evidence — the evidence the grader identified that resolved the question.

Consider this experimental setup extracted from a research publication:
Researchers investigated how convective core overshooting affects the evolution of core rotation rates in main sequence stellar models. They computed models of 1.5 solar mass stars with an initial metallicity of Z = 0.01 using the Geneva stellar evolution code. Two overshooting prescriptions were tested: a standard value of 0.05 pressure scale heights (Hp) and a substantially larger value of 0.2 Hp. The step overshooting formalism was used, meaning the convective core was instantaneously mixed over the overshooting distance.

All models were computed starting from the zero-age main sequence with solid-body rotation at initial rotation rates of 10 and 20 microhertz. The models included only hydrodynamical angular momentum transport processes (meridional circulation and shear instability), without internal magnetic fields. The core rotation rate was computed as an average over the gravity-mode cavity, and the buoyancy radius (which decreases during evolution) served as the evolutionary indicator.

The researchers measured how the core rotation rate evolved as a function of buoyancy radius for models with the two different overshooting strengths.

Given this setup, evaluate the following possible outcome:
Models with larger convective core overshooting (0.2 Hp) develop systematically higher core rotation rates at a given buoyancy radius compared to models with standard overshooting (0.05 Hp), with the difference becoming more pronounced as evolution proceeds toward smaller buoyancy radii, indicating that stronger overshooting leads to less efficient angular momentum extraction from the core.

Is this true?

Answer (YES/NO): NO